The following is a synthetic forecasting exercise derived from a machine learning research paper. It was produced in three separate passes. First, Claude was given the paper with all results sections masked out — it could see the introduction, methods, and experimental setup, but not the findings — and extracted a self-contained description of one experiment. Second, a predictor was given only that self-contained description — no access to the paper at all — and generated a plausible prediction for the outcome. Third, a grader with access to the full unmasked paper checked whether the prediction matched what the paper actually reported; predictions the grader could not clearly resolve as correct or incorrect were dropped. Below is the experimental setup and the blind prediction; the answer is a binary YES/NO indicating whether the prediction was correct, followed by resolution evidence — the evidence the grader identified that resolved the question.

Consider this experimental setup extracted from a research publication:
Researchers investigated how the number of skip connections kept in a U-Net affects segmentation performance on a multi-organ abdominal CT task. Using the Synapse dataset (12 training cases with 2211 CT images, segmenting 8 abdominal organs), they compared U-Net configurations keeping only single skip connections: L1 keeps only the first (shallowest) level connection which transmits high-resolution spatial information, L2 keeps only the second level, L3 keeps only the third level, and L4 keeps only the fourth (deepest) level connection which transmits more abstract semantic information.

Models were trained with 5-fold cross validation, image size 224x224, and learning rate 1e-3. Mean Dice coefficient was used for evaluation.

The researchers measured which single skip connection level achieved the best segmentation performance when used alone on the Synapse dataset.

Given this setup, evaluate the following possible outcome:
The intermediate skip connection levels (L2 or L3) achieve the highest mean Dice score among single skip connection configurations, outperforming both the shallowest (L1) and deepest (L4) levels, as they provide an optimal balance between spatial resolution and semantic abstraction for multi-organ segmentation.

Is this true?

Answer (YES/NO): NO